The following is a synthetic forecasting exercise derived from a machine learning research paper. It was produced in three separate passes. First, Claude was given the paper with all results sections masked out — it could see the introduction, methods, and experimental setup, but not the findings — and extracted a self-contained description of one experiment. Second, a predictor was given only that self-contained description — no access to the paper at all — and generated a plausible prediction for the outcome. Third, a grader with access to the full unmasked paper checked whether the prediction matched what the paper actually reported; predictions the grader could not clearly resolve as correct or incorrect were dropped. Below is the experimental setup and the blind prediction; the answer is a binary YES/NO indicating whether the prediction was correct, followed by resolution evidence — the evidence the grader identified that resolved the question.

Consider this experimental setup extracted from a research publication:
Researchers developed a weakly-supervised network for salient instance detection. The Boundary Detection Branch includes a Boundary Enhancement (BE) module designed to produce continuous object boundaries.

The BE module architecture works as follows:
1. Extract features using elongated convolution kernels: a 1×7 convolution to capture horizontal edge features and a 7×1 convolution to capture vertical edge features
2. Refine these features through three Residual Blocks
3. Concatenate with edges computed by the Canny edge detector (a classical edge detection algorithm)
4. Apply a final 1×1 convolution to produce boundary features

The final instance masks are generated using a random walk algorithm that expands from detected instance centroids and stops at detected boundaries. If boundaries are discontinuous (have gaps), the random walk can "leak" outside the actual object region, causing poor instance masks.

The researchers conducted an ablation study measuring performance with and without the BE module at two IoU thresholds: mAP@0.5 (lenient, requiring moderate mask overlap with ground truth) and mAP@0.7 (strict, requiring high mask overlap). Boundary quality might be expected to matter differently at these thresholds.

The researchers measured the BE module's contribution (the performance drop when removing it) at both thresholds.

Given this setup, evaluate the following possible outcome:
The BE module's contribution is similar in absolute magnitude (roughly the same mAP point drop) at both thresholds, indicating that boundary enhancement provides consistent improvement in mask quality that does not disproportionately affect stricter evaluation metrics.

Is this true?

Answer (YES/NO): NO